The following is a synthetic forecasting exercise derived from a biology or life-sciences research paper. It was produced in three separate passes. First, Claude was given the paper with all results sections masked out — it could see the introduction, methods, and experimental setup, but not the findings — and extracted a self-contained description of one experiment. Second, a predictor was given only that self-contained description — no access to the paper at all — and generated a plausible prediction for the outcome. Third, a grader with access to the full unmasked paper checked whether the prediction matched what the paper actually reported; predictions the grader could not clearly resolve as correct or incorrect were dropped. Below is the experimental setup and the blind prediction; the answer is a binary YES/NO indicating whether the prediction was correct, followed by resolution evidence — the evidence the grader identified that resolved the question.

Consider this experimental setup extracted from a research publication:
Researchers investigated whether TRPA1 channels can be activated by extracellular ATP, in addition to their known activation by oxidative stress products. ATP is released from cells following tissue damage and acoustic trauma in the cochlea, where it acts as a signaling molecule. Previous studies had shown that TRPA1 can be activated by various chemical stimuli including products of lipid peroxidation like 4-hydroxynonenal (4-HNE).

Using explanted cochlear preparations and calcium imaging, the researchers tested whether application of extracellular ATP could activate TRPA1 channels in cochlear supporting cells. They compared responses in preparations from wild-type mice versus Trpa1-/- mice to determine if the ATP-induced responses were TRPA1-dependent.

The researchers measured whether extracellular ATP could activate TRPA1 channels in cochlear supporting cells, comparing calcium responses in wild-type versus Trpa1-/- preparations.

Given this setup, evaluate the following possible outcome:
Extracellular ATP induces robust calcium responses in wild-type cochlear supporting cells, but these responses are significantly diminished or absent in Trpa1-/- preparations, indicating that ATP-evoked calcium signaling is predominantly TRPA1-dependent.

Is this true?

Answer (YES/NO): NO